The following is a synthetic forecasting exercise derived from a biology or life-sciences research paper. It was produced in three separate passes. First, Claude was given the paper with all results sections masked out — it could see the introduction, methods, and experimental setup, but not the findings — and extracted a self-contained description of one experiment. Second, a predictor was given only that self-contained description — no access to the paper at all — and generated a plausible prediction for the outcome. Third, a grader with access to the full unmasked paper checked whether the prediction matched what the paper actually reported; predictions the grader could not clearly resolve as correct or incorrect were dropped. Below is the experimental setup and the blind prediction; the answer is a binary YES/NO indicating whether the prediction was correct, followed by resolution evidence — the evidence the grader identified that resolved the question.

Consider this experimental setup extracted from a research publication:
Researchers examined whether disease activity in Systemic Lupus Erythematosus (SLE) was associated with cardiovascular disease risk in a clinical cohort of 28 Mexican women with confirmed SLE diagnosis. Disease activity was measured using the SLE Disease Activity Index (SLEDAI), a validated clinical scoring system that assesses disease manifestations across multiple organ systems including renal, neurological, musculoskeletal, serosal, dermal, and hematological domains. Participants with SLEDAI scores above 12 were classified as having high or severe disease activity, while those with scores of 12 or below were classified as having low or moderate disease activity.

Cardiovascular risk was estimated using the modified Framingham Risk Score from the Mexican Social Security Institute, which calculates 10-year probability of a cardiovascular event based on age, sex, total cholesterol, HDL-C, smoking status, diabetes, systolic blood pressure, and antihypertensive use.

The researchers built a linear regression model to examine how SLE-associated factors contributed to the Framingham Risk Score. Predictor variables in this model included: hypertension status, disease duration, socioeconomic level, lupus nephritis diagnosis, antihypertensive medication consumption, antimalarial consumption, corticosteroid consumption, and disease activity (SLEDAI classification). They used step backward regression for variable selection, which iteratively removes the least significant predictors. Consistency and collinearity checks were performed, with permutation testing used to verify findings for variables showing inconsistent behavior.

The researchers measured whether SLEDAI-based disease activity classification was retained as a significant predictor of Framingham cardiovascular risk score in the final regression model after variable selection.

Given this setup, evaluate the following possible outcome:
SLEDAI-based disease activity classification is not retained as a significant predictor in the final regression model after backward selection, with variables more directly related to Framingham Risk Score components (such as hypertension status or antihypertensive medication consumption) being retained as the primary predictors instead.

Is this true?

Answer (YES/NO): NO